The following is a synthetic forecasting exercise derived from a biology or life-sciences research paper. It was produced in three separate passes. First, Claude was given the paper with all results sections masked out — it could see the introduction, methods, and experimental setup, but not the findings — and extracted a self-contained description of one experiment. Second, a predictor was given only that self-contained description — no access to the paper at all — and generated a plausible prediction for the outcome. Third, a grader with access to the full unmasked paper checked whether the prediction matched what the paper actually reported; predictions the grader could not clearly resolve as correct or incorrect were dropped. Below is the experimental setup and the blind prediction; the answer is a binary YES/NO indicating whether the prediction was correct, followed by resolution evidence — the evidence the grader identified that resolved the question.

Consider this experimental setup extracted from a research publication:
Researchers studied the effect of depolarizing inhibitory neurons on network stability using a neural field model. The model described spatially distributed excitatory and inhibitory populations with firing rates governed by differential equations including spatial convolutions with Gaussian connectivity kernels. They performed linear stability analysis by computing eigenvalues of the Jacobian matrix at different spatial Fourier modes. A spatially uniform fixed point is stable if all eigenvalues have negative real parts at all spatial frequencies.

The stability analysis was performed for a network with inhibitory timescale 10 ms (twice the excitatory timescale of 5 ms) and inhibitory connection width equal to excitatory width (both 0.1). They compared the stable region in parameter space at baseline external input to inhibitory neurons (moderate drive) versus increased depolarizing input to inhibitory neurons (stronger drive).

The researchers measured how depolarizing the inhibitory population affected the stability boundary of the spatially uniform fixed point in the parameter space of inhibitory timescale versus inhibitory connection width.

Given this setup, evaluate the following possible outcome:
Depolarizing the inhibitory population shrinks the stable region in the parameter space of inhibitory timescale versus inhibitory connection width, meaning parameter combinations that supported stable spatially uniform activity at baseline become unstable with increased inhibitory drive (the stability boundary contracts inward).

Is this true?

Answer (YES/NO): NO